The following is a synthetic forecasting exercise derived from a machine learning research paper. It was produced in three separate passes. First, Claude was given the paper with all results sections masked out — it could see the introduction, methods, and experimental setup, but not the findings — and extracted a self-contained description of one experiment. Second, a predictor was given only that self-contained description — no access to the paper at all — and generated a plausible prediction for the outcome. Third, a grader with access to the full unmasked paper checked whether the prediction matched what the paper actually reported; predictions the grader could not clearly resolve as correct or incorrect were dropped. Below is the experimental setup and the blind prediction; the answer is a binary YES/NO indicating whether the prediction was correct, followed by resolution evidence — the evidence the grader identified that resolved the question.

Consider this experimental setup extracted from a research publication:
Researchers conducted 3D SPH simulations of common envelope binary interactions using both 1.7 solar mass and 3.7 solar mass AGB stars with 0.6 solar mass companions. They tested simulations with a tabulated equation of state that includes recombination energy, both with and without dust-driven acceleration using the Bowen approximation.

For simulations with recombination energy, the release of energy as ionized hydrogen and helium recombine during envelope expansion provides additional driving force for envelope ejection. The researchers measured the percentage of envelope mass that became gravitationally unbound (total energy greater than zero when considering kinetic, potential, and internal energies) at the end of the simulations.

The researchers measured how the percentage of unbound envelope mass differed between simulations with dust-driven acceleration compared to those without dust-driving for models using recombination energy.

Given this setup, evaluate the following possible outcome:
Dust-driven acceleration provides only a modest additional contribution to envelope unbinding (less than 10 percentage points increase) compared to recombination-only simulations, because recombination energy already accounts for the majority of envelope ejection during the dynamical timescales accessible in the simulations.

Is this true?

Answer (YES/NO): YES